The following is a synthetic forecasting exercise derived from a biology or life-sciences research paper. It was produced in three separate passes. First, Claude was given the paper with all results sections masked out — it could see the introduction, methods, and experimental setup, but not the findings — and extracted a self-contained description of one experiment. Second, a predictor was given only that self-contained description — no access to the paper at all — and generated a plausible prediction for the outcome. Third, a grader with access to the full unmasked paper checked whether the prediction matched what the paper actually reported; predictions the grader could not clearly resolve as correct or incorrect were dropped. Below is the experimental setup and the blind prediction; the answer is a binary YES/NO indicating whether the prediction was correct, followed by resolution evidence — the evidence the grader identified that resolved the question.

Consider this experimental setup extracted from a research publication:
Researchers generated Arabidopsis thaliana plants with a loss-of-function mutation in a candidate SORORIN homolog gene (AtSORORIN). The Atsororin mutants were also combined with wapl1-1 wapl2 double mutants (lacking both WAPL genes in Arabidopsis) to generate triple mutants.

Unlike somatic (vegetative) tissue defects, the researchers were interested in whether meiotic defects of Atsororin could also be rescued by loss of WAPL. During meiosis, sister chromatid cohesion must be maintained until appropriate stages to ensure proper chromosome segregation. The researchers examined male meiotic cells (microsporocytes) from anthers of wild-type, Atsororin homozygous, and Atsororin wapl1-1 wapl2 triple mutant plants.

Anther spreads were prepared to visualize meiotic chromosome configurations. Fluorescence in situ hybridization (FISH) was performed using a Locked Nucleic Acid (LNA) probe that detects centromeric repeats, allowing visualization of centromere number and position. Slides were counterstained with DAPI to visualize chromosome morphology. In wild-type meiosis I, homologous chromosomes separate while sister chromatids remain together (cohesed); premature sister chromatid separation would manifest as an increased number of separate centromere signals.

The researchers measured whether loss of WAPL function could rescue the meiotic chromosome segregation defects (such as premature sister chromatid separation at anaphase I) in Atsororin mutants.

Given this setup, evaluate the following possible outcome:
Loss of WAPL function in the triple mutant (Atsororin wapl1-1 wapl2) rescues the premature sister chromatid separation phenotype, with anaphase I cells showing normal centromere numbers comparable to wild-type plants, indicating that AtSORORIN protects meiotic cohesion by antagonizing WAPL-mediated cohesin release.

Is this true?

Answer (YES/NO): NO